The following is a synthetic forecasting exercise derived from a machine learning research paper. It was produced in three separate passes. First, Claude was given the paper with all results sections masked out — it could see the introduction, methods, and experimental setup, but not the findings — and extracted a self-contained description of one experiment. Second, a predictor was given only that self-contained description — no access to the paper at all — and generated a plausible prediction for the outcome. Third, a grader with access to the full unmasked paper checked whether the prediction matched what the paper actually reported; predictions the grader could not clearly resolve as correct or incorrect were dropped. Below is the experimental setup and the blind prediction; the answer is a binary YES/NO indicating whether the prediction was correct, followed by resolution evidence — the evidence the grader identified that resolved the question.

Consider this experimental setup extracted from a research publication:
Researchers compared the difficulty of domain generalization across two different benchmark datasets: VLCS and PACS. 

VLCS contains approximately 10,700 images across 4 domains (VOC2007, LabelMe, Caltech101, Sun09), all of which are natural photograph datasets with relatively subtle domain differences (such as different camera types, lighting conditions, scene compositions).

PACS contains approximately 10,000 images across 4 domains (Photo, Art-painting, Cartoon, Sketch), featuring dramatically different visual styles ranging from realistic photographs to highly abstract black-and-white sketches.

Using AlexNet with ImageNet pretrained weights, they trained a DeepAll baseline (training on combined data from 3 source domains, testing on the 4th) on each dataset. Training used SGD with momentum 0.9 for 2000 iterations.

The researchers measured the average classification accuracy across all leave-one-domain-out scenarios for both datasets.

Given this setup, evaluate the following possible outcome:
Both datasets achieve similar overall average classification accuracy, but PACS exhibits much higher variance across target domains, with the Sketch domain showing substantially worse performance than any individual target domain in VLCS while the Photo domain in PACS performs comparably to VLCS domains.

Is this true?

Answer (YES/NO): NO